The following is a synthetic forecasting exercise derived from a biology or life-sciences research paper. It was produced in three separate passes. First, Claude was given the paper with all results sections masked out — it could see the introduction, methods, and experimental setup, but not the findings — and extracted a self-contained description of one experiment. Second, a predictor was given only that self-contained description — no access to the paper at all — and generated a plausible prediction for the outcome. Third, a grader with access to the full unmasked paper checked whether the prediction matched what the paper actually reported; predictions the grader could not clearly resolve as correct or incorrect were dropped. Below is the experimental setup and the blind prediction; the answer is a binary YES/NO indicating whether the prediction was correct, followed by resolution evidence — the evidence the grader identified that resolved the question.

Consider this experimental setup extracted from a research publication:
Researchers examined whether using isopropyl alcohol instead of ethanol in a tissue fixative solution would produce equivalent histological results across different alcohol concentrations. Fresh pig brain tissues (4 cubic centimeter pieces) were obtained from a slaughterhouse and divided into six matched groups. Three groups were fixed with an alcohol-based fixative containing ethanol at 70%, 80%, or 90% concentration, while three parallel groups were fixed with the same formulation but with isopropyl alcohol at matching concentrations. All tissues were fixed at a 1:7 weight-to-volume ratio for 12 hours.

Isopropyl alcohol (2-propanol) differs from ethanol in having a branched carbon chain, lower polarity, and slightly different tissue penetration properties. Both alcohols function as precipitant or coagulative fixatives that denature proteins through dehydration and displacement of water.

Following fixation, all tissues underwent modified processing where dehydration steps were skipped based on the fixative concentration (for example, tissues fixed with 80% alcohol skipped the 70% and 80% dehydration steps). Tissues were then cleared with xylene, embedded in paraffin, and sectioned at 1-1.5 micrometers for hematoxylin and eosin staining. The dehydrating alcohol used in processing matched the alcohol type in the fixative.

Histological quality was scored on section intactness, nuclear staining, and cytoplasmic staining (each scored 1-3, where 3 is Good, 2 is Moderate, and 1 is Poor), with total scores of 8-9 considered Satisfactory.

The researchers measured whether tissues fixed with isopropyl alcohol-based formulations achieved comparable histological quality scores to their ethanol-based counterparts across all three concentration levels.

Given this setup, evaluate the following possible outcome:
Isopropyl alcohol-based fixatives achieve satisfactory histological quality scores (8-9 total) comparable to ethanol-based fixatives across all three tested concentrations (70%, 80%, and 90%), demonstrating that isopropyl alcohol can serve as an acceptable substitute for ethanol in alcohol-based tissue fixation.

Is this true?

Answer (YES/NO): YES